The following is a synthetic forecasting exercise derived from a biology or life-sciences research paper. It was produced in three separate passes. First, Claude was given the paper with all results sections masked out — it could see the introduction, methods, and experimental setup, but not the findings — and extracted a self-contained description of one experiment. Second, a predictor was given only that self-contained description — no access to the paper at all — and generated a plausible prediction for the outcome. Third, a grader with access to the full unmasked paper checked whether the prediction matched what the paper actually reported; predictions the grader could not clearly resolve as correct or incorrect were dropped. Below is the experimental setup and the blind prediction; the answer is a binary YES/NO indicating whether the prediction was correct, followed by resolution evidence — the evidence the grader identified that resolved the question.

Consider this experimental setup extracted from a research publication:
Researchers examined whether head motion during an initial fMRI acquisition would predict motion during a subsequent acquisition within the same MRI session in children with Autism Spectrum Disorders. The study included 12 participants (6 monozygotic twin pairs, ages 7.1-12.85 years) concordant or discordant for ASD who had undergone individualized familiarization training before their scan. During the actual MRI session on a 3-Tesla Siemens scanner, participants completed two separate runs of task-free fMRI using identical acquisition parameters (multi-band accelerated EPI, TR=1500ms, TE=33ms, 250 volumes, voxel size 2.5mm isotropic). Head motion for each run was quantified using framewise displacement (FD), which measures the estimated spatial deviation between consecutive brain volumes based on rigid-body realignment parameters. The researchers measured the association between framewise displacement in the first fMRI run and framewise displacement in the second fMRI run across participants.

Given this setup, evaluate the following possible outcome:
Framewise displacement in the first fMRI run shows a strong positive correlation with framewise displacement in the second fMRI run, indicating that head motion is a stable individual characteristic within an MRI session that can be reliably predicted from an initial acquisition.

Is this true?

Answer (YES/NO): NO